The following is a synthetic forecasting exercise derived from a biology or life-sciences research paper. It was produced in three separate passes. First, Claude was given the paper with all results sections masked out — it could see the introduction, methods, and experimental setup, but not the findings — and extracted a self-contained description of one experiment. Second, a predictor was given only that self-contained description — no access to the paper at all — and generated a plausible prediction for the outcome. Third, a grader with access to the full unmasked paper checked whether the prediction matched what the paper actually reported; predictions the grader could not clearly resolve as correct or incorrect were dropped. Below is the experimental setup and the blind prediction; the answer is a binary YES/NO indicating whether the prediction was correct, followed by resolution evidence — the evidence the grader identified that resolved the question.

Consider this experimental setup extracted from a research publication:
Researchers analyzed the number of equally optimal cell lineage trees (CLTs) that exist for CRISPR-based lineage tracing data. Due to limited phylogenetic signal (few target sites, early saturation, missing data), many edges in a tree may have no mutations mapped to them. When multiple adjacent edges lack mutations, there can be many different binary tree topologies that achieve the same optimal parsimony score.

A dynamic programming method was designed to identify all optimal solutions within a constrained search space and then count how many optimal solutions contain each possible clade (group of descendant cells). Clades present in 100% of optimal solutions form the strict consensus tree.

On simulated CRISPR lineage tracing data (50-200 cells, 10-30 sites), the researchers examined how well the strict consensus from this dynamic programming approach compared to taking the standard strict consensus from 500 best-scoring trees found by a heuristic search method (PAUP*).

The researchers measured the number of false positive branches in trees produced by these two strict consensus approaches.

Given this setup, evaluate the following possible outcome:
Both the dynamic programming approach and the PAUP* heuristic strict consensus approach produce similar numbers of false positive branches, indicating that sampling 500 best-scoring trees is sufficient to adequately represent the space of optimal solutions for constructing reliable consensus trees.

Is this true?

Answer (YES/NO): NO